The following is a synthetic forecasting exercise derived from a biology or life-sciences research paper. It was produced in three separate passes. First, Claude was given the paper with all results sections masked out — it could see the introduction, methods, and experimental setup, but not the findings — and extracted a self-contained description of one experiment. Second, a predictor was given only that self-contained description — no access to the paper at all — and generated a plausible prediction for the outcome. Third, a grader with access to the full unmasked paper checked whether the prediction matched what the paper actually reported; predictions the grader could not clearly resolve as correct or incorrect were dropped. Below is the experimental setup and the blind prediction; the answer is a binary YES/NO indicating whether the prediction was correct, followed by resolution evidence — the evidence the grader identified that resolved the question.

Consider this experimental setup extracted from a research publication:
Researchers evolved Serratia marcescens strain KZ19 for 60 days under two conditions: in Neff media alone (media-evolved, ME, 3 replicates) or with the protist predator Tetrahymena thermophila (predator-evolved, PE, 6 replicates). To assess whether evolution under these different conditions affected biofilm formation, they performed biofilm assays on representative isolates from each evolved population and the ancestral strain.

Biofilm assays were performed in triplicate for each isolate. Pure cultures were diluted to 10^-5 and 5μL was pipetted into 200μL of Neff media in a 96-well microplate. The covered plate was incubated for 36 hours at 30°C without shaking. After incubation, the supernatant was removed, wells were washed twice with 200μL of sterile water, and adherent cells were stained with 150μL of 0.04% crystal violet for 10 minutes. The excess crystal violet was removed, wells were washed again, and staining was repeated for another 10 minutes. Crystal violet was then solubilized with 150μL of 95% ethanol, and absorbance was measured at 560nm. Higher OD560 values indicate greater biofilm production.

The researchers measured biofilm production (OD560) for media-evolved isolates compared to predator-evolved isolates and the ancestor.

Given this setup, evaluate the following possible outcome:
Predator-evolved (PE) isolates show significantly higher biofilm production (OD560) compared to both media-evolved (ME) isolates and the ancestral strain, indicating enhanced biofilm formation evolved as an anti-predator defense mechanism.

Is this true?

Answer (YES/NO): YES